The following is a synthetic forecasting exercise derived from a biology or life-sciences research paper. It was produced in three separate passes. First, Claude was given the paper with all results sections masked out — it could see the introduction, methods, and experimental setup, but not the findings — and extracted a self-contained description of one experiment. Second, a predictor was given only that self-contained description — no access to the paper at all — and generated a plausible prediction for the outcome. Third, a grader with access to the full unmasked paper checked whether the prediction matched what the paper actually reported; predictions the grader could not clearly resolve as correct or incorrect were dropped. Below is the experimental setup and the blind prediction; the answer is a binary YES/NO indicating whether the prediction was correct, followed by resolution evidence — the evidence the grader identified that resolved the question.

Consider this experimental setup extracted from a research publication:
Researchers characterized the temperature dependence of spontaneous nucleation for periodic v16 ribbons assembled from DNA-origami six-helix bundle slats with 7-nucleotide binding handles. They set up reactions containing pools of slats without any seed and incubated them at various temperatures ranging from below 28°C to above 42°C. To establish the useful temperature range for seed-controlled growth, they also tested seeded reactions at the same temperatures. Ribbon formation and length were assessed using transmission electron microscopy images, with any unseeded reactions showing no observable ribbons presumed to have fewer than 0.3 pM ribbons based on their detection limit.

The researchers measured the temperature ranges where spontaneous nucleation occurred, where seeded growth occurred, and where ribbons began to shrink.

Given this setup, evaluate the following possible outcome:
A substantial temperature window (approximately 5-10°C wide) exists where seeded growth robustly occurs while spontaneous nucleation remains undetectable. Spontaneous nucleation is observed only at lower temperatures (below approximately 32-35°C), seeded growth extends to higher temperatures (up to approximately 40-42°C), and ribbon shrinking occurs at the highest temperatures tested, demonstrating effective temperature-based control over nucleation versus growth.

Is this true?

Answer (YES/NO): NO